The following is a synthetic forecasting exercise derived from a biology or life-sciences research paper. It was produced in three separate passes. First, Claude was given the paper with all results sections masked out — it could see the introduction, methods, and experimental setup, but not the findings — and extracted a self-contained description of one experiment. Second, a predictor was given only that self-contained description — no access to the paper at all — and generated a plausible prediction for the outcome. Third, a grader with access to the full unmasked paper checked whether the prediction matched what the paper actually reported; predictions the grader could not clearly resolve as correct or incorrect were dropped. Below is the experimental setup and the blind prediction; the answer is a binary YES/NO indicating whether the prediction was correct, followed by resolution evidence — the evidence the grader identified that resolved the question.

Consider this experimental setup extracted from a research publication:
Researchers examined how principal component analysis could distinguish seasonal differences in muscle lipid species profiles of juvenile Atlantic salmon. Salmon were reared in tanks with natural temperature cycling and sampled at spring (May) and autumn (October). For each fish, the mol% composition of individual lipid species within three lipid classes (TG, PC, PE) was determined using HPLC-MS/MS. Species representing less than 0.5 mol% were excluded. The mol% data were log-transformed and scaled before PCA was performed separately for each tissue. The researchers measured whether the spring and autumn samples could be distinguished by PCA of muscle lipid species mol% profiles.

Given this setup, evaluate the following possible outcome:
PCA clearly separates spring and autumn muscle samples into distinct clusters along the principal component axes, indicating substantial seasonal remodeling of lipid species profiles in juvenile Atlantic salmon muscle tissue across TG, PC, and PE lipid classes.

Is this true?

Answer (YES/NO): YES